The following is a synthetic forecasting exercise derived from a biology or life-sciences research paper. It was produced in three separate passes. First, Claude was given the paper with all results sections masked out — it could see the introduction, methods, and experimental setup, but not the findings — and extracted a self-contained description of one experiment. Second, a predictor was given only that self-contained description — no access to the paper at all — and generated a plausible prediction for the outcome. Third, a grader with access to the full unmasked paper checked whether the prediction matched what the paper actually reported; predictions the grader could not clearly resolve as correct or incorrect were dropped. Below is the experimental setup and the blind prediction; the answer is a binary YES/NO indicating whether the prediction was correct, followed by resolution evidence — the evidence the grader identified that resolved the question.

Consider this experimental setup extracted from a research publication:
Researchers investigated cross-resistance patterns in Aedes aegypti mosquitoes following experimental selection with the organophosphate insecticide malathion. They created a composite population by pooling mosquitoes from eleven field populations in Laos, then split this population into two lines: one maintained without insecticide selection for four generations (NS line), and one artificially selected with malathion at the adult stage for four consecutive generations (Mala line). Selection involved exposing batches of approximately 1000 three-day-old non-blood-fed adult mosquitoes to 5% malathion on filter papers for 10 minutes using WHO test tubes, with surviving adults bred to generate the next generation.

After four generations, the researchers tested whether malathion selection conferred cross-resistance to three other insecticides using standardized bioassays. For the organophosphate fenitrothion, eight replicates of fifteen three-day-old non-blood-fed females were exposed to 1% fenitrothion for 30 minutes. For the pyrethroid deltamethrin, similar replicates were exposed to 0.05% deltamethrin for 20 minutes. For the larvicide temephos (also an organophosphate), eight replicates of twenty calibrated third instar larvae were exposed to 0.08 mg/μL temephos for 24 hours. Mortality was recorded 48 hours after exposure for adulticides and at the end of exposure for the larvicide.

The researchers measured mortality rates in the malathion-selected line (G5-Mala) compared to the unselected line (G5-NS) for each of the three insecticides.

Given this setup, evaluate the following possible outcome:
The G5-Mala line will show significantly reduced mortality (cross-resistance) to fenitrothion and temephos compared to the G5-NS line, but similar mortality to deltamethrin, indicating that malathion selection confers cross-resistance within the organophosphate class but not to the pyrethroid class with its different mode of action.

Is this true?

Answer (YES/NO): YES